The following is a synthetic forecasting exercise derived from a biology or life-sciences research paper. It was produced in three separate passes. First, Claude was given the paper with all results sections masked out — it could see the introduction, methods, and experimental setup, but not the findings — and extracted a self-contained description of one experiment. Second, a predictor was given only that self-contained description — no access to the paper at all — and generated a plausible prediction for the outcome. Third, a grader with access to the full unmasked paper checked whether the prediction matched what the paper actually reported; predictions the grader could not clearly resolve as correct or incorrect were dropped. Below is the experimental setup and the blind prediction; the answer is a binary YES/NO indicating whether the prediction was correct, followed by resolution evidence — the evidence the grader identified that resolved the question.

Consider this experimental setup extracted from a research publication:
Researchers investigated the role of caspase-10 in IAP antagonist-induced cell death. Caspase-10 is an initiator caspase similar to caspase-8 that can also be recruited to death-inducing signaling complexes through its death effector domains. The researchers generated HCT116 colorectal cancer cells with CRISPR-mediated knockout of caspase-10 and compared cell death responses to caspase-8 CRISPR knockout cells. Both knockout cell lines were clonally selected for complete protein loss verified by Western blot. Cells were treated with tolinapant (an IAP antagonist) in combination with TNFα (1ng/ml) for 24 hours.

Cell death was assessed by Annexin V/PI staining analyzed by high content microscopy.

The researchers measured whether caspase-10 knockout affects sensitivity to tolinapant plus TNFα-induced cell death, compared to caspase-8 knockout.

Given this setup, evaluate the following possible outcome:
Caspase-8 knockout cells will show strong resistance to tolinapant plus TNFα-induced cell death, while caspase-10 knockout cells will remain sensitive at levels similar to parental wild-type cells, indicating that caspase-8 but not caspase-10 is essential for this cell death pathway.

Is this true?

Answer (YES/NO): NO